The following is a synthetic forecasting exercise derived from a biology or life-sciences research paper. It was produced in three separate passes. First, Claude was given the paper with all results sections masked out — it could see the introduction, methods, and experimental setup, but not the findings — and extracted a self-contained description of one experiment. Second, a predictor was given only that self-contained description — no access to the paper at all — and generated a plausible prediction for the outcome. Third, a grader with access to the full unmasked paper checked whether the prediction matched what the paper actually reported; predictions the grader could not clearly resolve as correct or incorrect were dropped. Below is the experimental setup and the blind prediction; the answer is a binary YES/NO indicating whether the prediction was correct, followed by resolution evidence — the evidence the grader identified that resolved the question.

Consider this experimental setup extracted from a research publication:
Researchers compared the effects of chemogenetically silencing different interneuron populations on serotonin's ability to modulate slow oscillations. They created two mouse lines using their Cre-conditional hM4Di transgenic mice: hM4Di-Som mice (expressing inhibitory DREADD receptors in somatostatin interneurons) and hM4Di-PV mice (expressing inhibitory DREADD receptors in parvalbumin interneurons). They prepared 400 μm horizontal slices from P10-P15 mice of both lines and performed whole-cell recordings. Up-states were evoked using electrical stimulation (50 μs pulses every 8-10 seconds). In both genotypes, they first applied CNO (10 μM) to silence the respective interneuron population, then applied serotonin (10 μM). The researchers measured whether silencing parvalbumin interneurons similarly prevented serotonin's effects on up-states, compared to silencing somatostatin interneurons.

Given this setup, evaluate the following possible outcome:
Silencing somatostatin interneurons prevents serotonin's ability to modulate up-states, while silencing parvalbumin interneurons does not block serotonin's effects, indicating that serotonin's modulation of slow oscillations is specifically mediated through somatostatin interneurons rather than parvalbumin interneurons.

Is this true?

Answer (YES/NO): NO